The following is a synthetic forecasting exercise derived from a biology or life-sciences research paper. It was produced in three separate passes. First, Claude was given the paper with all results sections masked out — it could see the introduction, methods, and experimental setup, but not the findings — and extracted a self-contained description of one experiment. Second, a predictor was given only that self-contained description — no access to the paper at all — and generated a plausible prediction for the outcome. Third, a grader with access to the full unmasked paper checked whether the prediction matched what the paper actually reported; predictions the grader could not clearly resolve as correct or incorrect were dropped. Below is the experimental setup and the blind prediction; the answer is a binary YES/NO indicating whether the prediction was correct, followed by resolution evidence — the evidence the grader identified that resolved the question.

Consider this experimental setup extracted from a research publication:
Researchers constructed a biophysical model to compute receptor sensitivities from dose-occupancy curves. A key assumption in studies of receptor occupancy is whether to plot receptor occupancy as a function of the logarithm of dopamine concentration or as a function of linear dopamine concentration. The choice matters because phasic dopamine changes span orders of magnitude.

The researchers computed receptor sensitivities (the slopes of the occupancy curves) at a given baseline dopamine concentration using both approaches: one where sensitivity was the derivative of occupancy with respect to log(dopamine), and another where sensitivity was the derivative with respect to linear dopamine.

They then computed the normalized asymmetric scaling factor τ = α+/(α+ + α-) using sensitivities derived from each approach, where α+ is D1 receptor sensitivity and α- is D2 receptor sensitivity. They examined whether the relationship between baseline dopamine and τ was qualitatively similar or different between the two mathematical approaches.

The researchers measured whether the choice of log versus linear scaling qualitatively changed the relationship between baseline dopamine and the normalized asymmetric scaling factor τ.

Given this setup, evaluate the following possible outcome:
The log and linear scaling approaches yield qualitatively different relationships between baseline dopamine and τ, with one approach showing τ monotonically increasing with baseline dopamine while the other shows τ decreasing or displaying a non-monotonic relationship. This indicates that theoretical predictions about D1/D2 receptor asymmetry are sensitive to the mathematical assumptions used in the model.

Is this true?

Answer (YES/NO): NO